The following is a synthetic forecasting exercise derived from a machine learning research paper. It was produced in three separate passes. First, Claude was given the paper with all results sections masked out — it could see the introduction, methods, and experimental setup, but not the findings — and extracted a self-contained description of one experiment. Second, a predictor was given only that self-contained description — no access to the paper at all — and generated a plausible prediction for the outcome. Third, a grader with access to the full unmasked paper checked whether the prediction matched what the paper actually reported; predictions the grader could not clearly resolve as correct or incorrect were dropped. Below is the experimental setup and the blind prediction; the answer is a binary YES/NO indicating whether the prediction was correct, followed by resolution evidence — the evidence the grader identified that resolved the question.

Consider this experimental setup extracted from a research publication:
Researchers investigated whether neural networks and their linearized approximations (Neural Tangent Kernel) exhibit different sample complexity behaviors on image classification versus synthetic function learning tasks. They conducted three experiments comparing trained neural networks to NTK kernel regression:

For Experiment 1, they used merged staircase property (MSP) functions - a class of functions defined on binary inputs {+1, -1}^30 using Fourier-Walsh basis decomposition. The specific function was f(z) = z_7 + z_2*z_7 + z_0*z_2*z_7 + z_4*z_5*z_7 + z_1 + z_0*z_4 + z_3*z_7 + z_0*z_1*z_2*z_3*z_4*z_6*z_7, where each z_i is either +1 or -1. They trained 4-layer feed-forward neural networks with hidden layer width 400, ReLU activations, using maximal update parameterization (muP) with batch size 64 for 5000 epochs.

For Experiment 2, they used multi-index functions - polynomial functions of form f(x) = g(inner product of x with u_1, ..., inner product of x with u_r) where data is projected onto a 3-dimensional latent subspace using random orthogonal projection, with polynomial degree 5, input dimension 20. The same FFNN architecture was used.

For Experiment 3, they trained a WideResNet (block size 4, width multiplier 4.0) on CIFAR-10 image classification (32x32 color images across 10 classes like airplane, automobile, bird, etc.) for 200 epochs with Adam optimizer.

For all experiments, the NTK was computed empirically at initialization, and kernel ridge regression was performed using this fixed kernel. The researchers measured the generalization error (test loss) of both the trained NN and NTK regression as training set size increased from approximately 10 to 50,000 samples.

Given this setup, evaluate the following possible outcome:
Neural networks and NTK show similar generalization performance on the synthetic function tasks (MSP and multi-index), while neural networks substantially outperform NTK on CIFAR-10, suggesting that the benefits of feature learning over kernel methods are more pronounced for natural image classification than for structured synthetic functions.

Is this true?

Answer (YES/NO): NO